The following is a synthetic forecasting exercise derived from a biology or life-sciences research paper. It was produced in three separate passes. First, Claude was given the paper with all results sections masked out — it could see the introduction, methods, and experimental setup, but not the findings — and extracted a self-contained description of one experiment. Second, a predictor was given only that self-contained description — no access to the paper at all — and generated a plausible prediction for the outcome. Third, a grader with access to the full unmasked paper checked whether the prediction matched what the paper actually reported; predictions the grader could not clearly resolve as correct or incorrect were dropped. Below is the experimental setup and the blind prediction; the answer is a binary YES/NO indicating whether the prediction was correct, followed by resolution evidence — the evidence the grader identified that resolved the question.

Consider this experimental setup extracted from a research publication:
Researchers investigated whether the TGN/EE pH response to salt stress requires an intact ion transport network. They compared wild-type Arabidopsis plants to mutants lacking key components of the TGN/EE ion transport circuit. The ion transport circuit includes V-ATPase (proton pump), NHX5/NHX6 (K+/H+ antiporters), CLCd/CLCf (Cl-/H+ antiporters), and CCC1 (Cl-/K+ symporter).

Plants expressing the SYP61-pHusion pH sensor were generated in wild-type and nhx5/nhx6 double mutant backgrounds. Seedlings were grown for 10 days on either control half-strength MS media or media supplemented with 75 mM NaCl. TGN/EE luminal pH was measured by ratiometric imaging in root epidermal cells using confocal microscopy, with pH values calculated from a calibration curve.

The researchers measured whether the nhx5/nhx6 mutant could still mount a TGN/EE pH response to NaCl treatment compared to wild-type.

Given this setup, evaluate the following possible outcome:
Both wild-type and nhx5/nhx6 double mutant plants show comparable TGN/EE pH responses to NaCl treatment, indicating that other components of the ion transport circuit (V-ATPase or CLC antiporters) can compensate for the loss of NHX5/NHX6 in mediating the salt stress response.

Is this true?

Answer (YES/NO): NO